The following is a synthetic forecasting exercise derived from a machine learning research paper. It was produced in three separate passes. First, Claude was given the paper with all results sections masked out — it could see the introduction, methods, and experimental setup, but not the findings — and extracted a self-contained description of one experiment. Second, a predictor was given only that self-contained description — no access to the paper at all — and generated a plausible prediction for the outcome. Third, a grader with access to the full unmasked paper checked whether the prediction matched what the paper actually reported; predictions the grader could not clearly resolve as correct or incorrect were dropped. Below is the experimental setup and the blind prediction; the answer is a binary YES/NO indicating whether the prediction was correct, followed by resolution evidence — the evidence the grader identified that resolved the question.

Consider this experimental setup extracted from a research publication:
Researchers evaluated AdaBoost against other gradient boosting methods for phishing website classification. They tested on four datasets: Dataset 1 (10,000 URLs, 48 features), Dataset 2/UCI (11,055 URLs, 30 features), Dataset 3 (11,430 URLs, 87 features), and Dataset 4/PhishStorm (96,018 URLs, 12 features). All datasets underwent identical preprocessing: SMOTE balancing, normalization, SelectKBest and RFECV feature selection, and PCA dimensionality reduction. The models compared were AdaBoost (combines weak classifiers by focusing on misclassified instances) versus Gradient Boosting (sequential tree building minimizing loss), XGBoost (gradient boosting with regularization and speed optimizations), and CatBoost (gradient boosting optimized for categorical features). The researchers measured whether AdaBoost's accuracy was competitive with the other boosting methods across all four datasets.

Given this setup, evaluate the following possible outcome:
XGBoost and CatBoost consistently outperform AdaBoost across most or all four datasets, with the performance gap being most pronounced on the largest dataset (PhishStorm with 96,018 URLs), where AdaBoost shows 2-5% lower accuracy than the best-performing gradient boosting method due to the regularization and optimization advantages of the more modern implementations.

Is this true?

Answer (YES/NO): NO